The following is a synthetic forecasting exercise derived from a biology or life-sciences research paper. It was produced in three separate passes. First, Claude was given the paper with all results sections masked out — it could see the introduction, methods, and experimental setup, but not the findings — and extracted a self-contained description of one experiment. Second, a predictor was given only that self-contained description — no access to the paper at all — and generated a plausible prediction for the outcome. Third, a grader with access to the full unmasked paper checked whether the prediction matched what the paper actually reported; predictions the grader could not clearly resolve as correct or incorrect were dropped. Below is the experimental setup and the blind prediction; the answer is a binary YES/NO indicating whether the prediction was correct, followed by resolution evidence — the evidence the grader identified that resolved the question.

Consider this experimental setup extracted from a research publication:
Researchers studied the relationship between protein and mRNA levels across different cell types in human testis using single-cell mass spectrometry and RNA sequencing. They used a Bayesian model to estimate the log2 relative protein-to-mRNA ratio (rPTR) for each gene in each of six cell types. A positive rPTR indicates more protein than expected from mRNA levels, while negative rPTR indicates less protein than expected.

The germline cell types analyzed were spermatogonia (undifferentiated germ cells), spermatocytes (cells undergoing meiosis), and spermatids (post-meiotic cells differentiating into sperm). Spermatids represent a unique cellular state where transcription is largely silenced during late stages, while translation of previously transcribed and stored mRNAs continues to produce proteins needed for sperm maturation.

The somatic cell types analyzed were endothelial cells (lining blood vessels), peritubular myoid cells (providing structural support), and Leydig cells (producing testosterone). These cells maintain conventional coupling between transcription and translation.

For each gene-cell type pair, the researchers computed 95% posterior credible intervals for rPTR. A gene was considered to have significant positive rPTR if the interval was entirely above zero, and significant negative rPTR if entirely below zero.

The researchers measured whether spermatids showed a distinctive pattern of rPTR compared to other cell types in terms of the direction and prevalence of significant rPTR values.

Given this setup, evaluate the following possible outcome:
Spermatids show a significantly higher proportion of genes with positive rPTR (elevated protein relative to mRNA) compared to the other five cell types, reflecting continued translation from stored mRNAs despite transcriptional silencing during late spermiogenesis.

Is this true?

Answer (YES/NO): NO